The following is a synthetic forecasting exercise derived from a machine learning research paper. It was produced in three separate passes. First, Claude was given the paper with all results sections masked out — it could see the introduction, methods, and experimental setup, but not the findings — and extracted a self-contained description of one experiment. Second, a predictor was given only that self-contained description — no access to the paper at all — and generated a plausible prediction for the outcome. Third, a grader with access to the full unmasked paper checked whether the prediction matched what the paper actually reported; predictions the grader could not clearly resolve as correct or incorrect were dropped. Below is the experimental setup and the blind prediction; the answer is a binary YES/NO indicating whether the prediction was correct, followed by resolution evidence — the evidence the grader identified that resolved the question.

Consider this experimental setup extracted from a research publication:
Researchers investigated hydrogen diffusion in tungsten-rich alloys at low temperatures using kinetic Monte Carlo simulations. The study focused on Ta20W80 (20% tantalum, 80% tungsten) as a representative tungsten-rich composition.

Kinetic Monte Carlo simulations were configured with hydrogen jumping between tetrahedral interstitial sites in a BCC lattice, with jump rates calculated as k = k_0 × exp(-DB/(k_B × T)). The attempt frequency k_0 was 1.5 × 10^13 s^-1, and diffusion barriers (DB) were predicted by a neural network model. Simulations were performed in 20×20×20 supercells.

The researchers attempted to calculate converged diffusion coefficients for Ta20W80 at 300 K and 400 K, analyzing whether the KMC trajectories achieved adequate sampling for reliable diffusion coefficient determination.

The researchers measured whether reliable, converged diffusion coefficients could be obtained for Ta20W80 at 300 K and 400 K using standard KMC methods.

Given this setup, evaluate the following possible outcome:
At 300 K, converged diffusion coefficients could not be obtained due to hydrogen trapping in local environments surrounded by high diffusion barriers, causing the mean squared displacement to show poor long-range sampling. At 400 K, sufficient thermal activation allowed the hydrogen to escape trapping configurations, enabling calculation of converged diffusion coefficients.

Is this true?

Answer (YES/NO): NO